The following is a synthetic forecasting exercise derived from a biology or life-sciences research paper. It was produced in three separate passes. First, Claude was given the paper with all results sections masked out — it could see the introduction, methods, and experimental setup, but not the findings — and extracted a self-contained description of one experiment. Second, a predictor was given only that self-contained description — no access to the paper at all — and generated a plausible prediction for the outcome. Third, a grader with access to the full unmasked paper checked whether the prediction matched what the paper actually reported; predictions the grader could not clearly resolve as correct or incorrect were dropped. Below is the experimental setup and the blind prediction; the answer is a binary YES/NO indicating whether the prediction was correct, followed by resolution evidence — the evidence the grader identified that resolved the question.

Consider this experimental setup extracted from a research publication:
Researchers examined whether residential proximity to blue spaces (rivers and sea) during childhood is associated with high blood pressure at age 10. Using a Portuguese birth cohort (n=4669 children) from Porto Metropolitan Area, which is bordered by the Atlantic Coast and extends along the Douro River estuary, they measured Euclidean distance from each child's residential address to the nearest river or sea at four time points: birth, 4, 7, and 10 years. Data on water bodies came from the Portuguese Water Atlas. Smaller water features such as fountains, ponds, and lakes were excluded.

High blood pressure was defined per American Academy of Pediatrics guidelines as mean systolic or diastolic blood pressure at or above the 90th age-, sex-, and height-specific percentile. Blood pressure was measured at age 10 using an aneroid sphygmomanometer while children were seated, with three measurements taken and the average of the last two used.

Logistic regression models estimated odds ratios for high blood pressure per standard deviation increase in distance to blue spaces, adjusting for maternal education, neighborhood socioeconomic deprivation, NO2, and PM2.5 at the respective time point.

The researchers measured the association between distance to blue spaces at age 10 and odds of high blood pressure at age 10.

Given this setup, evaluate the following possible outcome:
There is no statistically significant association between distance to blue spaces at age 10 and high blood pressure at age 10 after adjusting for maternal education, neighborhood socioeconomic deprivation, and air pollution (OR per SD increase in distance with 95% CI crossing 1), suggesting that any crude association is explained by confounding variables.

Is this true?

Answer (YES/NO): YES